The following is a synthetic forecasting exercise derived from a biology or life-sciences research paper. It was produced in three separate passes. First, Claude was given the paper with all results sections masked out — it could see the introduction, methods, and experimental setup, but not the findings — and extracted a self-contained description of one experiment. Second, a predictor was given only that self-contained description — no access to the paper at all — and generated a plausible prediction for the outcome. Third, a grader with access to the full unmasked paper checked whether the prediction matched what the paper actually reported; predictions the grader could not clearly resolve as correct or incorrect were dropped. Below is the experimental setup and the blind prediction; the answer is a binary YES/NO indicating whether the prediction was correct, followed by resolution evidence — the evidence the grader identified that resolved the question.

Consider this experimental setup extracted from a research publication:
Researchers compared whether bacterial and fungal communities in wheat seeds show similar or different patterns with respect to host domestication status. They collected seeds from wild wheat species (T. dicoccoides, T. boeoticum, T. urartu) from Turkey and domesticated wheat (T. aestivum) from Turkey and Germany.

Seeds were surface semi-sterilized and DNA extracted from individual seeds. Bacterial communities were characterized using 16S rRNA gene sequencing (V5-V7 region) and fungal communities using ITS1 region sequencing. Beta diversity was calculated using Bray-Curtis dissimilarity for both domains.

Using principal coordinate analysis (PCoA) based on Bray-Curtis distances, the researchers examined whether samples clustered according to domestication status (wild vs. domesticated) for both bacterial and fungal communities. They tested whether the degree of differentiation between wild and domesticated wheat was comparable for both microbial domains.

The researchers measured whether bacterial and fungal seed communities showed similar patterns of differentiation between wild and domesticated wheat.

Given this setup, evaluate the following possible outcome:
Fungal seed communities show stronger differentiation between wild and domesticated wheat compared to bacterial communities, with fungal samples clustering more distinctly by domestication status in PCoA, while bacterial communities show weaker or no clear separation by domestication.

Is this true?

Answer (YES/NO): NO